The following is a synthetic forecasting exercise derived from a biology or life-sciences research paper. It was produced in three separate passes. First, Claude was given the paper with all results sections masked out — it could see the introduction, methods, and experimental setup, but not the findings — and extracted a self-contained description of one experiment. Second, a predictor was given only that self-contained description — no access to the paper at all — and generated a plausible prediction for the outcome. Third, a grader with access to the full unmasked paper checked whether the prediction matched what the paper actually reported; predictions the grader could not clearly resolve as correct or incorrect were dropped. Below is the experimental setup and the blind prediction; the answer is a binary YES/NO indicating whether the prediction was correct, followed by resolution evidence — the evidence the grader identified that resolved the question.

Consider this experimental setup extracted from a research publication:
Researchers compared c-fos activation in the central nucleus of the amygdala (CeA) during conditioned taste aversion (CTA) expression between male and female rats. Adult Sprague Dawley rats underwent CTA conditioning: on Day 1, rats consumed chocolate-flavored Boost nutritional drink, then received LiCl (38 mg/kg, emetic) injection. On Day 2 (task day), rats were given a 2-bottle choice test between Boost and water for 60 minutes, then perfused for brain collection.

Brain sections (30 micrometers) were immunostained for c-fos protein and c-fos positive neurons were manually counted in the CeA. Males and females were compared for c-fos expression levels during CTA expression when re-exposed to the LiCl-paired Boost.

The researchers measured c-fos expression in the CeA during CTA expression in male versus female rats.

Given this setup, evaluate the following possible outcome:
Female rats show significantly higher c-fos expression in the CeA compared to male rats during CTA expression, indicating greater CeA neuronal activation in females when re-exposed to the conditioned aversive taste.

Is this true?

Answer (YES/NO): NO